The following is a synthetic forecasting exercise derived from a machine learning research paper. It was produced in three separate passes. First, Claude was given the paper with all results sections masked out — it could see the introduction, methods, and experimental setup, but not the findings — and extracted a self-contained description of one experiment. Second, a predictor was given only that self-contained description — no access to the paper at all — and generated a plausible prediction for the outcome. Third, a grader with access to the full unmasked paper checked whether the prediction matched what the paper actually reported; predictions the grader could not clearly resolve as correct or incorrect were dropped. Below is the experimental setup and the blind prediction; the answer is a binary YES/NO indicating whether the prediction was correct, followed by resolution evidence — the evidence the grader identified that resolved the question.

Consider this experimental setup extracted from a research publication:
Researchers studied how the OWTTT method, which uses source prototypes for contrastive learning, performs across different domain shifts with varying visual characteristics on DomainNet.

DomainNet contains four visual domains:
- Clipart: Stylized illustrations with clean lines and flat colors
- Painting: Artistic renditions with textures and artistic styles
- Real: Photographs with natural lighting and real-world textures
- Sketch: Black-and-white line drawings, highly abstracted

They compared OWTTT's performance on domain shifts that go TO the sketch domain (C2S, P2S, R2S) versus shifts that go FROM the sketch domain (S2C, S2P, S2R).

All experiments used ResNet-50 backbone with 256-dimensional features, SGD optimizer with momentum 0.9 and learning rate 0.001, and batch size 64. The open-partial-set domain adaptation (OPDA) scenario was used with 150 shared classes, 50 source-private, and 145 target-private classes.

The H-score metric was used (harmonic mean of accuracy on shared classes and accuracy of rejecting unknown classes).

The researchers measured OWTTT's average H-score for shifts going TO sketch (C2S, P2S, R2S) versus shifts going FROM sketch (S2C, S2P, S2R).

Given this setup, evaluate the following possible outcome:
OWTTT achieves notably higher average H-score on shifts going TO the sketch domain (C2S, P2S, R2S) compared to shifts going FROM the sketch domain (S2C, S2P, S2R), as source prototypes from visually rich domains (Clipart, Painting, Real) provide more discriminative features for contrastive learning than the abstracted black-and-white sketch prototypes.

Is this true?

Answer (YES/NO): NO